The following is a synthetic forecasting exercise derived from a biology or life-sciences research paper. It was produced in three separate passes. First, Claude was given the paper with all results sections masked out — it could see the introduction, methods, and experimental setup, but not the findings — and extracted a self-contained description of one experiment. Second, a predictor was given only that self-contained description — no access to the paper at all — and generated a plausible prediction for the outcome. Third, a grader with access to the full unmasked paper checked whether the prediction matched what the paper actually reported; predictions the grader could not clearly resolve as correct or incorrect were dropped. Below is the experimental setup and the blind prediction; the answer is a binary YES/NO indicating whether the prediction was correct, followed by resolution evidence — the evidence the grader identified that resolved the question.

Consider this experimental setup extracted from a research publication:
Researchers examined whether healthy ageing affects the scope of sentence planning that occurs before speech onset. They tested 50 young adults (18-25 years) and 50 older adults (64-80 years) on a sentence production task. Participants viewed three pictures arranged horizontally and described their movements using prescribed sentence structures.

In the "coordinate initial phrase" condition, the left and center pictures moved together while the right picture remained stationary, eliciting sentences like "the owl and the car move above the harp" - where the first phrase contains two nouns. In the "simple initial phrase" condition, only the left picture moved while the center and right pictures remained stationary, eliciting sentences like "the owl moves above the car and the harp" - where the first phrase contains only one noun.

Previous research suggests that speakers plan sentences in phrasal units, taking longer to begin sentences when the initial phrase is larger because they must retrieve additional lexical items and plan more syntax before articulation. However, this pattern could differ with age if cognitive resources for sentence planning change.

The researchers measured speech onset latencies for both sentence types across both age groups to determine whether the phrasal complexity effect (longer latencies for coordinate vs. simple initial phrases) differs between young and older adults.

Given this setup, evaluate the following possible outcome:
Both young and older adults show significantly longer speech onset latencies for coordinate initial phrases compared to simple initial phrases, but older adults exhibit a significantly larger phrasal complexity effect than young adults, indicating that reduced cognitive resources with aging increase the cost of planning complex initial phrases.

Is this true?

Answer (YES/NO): NO